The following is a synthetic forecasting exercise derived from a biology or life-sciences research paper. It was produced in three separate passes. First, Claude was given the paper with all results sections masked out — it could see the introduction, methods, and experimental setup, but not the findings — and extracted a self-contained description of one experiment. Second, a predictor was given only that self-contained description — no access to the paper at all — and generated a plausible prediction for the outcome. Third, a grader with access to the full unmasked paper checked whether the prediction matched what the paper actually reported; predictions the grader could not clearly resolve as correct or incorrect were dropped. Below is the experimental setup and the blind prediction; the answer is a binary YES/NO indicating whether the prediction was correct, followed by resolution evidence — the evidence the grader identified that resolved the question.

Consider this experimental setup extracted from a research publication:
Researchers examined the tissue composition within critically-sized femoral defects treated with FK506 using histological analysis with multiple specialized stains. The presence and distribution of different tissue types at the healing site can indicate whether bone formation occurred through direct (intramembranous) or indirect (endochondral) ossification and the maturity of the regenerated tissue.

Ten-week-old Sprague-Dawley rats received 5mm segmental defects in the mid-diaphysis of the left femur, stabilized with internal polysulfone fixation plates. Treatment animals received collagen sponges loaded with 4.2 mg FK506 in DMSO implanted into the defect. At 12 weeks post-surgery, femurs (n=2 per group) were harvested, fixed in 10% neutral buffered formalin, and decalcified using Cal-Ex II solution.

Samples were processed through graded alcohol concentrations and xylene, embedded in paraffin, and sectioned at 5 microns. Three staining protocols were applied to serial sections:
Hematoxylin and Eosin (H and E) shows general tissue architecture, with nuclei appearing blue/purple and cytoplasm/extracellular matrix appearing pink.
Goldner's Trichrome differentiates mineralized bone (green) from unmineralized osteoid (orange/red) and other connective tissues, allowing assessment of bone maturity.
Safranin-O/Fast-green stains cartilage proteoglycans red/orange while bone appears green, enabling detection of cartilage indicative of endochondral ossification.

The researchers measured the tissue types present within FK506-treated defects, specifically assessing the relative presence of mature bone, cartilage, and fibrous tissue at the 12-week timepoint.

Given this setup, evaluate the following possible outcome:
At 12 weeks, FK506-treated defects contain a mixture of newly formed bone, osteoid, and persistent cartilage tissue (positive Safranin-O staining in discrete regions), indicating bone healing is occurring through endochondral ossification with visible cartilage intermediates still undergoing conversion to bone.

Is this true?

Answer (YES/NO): NO